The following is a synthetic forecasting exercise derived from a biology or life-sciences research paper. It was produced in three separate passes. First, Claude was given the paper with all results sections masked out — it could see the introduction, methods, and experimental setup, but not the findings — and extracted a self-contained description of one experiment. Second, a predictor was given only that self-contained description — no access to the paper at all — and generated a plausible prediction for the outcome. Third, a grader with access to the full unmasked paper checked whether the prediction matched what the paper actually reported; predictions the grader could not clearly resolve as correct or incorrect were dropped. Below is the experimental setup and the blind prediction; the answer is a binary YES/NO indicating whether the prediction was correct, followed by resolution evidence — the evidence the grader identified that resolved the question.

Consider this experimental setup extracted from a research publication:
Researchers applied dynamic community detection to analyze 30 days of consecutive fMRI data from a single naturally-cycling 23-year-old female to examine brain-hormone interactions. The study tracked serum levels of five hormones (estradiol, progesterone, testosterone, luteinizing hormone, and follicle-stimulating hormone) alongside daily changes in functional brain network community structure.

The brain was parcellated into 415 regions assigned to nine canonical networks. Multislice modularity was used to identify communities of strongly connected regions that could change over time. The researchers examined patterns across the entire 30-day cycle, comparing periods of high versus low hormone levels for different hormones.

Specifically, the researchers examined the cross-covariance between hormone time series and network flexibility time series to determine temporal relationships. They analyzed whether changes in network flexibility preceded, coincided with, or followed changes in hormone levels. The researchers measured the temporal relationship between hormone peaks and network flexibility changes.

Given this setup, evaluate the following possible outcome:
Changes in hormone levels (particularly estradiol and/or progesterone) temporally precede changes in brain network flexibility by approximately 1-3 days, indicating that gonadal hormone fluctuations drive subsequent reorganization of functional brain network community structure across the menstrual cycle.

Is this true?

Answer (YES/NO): NO